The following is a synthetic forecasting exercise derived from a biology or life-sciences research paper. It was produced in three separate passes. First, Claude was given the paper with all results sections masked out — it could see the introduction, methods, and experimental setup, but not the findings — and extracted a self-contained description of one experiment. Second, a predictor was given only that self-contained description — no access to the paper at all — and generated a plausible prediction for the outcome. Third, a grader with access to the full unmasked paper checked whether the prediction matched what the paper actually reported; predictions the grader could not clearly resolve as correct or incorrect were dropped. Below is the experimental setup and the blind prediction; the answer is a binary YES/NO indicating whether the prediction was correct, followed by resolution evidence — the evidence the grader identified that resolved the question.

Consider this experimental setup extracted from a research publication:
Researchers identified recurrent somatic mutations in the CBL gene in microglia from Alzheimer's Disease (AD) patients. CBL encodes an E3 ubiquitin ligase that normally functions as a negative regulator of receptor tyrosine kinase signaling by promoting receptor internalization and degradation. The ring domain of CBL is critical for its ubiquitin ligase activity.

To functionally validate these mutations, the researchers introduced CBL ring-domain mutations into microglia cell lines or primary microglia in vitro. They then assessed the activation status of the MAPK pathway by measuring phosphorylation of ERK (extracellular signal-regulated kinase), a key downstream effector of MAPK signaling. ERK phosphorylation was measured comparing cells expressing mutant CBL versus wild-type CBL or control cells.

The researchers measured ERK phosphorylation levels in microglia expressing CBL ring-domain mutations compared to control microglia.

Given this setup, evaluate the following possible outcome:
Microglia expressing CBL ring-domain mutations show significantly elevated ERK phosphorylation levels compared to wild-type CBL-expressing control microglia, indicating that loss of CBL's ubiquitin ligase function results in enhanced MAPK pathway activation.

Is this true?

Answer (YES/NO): YES